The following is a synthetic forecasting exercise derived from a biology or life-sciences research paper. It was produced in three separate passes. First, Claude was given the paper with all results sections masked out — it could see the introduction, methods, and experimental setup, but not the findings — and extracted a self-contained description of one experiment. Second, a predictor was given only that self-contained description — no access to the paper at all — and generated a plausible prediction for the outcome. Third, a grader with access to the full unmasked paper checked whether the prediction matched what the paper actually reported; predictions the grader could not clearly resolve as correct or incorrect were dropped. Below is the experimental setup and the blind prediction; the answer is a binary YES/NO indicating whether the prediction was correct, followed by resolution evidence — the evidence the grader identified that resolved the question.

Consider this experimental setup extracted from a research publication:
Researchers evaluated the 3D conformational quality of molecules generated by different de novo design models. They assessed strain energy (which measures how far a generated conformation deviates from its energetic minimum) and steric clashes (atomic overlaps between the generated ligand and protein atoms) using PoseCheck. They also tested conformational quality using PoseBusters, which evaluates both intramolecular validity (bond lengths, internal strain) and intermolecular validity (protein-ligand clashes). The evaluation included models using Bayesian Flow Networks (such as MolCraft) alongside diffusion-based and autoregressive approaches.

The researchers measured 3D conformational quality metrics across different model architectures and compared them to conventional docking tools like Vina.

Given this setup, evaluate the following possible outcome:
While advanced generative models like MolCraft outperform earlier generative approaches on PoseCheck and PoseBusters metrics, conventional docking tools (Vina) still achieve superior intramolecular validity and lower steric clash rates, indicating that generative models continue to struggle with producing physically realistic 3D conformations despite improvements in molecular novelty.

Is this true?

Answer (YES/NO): NO